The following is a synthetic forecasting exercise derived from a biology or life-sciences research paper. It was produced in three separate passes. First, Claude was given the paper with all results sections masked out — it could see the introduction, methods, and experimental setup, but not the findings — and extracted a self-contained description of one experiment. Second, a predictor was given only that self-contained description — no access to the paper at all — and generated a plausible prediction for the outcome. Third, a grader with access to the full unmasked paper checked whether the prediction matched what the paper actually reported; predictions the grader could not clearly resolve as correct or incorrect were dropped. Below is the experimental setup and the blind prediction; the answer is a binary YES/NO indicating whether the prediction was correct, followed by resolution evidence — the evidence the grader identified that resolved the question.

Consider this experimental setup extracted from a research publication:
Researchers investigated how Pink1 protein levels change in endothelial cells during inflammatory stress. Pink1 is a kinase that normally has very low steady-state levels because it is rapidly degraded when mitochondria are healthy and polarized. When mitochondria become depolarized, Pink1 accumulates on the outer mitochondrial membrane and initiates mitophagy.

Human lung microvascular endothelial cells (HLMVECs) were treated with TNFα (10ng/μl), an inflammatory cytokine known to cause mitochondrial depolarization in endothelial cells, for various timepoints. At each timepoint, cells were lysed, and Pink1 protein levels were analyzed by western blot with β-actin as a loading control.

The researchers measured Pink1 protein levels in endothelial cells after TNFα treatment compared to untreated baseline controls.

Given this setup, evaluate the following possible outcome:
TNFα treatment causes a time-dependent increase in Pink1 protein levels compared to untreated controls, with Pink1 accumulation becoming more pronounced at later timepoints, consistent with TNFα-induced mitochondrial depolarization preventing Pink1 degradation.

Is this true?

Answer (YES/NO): NO